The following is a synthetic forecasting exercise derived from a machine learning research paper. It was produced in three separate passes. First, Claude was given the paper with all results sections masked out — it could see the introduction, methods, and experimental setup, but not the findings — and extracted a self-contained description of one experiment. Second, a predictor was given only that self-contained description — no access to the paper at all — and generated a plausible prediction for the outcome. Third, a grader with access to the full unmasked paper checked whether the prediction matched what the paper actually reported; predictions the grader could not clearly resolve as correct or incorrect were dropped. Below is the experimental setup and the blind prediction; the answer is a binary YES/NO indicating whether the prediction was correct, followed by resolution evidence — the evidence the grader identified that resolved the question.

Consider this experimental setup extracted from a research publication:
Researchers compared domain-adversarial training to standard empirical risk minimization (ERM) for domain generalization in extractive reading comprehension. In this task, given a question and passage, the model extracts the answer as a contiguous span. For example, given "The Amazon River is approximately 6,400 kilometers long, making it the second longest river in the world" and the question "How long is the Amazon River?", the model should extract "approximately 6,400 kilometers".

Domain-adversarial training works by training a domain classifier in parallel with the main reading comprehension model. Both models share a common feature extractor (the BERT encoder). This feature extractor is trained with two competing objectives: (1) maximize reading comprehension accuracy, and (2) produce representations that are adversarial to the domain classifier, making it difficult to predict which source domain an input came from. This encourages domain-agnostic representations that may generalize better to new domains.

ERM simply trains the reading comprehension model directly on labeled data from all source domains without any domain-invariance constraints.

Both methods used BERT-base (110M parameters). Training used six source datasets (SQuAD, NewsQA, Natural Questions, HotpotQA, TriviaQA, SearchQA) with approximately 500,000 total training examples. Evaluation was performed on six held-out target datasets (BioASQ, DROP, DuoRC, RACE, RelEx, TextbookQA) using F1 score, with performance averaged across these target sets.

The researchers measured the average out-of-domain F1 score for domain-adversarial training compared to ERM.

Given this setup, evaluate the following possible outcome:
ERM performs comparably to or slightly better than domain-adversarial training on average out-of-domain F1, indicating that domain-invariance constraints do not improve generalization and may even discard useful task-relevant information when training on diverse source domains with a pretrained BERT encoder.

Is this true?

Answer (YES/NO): NO